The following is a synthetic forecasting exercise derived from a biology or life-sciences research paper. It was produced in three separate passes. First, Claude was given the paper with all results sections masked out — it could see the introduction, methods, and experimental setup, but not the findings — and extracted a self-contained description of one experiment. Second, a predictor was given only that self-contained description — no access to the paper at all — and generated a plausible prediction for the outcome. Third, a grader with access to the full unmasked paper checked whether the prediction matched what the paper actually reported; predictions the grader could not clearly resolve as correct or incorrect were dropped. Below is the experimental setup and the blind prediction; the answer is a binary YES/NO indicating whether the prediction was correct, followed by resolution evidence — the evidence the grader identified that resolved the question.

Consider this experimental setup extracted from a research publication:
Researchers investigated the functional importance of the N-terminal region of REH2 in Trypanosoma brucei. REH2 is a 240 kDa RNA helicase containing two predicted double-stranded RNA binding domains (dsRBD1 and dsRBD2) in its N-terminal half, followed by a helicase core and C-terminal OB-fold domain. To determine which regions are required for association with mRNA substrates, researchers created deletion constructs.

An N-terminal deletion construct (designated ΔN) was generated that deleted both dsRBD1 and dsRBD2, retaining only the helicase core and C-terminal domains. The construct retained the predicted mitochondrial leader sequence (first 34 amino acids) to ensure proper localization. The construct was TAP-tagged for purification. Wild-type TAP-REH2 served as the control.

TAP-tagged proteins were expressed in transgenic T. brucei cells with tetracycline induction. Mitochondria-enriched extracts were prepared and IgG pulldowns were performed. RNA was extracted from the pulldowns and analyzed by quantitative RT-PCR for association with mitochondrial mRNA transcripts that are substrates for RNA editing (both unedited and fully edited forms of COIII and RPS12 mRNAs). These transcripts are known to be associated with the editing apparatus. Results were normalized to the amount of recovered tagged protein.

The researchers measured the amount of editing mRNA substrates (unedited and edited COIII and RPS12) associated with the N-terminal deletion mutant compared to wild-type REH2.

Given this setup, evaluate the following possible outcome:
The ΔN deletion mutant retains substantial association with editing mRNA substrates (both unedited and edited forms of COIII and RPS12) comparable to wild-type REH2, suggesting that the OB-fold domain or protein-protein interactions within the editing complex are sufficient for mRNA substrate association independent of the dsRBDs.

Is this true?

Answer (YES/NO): NO